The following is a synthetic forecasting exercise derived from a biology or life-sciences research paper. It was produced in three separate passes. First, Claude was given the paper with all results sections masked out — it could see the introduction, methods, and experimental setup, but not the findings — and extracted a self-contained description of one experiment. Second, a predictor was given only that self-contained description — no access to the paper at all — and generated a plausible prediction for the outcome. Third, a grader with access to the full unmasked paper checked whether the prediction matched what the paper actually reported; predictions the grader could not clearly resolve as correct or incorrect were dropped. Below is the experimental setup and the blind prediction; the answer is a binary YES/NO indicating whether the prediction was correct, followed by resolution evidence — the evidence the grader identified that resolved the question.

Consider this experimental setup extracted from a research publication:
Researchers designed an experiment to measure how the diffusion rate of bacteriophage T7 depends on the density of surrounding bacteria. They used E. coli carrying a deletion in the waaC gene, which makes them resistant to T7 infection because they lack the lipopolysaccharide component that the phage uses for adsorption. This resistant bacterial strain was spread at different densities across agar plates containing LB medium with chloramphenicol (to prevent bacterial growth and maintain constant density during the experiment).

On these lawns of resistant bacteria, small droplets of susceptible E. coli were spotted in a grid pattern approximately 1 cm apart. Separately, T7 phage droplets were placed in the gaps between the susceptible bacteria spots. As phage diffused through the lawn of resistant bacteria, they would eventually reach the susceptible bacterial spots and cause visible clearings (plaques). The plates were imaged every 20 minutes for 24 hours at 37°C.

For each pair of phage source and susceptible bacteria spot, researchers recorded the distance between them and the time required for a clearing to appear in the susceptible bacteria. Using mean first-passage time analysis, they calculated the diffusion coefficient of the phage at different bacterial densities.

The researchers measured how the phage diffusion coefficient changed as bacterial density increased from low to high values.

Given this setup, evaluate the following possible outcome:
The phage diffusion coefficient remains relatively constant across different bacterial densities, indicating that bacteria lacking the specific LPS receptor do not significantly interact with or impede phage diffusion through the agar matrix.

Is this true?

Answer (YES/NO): NO